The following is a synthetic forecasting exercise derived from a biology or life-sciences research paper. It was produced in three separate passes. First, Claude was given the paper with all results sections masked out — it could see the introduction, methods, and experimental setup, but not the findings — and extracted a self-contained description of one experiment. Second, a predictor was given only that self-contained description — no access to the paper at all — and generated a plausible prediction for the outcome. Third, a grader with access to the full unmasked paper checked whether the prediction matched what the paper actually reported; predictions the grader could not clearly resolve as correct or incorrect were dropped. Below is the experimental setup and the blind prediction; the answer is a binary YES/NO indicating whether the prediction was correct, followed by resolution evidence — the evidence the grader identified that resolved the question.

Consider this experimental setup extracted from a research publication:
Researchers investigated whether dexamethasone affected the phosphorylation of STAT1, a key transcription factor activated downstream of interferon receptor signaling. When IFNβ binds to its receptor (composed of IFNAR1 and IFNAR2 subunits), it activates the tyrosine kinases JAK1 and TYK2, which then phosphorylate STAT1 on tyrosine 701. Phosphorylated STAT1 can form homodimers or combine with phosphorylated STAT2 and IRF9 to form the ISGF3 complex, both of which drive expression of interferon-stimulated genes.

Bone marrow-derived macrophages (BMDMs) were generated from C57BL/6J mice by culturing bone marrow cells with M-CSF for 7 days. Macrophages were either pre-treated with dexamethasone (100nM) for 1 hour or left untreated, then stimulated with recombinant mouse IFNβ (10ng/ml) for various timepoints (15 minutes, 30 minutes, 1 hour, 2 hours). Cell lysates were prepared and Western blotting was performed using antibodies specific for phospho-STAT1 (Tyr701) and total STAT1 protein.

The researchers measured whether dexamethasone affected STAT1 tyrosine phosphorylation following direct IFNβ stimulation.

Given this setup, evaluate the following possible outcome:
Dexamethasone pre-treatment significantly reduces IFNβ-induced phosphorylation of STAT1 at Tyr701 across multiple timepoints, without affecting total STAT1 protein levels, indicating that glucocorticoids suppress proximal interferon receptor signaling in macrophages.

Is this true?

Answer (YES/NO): NO